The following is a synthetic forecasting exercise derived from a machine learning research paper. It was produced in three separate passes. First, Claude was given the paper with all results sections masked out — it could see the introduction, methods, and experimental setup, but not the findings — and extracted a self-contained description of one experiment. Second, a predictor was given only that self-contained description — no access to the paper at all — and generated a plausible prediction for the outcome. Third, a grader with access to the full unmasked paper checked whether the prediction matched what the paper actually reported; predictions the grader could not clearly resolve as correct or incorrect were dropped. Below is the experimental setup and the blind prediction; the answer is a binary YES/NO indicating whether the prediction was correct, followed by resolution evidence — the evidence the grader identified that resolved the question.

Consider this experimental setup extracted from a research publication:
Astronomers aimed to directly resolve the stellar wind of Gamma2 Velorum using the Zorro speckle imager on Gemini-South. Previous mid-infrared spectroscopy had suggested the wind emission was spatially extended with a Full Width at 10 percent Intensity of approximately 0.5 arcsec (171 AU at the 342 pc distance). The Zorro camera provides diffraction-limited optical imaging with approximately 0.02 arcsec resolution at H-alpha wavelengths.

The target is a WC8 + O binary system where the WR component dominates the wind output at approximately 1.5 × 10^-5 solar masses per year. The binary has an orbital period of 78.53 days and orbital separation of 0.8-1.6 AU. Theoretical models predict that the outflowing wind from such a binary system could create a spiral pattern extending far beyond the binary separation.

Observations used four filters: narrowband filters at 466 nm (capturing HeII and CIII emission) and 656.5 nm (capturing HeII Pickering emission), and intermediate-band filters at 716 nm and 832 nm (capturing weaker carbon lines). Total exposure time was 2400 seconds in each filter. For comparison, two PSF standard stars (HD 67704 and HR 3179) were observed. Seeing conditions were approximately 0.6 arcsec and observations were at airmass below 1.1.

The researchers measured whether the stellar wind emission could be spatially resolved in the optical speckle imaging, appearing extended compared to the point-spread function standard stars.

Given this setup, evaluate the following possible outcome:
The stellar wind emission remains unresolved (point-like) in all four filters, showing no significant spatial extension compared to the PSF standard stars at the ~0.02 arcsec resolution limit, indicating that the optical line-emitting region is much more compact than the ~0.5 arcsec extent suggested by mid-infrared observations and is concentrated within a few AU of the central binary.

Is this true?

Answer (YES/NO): NO